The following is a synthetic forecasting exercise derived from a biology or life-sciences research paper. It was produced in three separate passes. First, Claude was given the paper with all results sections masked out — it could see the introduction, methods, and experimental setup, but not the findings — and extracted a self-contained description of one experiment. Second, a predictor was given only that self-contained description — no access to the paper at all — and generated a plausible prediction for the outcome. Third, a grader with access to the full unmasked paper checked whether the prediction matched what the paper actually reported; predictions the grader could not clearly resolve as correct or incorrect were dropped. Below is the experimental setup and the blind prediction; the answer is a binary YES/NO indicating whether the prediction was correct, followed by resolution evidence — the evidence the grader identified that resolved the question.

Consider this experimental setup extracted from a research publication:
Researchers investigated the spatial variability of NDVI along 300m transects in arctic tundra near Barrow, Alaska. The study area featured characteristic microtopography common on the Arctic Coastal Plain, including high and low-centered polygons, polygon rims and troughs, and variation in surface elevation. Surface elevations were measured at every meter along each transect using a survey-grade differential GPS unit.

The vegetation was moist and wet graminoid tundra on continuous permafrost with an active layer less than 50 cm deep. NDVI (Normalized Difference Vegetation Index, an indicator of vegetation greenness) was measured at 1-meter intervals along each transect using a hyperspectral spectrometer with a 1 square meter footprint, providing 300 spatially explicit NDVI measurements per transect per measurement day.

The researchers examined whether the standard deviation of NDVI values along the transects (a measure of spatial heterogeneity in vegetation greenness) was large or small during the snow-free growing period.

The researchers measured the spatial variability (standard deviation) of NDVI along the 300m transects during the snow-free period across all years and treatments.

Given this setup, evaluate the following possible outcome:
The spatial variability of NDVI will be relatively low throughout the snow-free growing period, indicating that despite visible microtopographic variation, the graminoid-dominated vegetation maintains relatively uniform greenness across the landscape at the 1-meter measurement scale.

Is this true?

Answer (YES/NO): NO